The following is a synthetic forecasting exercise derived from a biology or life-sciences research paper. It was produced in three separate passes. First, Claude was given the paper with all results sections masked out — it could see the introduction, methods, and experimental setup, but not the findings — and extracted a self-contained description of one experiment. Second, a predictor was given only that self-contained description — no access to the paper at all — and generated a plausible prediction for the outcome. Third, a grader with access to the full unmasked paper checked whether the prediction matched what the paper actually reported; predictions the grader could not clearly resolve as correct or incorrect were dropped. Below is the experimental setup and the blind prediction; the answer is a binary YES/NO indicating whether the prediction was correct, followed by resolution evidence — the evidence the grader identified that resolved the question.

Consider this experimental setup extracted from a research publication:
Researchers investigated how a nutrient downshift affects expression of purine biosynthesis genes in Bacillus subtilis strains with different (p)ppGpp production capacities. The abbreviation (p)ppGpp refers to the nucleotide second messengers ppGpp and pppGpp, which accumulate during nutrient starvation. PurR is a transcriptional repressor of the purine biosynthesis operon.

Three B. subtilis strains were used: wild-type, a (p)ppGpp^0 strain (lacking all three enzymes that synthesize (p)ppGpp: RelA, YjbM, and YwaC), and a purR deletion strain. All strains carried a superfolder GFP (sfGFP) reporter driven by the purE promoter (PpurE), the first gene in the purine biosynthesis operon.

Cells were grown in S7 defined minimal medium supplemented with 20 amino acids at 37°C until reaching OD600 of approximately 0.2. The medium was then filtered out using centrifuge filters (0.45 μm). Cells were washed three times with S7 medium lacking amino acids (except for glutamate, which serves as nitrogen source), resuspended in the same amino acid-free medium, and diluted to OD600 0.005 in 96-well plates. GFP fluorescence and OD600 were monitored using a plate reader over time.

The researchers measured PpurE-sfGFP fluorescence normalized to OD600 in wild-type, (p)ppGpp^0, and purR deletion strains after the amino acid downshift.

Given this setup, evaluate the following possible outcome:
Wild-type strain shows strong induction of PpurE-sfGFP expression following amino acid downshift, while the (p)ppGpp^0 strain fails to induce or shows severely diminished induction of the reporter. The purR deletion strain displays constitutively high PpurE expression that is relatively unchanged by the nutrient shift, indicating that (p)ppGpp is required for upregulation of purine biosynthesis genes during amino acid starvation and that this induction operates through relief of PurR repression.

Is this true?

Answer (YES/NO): NO